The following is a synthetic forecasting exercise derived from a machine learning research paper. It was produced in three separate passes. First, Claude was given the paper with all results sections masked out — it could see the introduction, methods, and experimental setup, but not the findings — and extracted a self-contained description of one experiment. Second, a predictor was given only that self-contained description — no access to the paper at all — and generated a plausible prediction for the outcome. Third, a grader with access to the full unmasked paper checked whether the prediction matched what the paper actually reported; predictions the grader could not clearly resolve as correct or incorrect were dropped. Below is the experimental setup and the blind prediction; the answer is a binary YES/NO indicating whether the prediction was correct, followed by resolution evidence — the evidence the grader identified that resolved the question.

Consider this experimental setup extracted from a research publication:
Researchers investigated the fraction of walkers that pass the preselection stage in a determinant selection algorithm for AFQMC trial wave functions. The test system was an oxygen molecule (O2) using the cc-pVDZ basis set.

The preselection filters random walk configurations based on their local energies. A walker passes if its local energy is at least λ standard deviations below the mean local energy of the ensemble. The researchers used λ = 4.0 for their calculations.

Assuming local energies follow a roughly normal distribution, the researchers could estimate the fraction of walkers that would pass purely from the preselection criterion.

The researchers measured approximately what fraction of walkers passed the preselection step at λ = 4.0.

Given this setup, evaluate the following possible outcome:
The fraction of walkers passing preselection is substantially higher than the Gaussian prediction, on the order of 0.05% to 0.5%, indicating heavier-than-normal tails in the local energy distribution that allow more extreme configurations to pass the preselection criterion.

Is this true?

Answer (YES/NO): NO